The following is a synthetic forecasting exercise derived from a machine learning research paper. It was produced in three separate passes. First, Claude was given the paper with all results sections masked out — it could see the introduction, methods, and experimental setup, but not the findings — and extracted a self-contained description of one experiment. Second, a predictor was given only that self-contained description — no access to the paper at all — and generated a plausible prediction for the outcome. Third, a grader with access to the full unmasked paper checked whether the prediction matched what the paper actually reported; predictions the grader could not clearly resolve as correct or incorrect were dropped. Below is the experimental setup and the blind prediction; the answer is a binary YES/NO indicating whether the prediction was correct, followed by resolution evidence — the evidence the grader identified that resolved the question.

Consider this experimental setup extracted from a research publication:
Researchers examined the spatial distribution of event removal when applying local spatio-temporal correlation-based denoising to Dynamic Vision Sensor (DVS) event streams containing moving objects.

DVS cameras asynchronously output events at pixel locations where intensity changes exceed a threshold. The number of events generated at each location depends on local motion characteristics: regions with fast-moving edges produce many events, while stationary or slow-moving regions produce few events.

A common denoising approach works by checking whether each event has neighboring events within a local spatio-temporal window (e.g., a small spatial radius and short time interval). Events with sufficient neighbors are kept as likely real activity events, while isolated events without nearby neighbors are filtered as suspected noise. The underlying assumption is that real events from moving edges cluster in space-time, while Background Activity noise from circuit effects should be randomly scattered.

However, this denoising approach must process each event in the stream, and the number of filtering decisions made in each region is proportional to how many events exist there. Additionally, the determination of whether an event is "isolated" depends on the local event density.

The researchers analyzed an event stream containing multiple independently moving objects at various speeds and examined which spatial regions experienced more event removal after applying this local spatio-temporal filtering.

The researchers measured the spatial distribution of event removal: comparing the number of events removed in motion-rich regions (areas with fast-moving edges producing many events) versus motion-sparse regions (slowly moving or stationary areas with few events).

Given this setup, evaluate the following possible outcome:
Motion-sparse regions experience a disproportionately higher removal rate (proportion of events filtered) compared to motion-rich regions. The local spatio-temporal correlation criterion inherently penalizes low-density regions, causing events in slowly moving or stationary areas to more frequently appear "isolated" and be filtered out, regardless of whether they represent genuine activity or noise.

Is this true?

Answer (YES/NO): NO